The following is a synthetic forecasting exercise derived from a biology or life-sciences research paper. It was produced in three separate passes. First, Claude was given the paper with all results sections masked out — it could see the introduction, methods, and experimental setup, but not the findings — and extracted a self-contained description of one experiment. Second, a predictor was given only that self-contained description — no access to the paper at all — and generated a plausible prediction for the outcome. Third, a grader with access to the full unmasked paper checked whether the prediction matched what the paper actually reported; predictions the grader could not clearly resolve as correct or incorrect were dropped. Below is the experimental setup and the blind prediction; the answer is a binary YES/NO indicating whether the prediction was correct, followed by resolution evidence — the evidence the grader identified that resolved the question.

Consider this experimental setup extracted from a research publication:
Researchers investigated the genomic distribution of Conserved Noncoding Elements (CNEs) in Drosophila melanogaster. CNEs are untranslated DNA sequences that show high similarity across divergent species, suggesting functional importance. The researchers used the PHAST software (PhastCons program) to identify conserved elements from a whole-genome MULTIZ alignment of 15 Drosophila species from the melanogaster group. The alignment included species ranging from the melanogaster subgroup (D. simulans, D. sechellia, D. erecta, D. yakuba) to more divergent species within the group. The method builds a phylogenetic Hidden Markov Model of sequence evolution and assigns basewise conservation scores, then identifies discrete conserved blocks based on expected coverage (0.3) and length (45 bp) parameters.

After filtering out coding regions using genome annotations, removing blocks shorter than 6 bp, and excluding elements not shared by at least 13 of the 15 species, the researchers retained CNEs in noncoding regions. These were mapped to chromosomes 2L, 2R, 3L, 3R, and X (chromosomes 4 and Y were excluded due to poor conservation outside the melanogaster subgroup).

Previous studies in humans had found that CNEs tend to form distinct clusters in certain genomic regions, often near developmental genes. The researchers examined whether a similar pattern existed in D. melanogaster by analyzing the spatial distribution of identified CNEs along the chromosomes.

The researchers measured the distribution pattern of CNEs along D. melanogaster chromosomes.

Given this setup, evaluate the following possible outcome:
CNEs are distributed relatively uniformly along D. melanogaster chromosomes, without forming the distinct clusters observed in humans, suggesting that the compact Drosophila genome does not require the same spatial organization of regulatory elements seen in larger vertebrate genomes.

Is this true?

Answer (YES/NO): YES